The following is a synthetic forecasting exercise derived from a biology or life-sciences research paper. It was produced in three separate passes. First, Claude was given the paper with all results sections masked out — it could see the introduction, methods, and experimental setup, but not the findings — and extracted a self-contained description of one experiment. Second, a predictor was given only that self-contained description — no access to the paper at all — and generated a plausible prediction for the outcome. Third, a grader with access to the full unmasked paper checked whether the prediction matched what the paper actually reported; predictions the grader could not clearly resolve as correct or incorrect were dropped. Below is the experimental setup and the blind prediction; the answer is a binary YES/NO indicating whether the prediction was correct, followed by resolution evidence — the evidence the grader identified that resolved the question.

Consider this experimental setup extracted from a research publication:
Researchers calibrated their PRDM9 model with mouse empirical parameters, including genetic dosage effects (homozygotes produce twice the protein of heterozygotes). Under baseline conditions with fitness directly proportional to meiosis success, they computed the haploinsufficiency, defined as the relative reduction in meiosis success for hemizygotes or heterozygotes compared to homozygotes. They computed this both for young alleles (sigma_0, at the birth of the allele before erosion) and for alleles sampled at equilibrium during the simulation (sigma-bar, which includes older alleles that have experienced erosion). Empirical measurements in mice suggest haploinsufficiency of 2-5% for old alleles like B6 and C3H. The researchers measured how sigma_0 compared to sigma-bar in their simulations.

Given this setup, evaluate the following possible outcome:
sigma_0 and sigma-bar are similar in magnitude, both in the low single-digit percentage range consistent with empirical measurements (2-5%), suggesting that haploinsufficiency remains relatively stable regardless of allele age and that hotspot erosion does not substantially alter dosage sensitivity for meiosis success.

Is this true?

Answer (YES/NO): NO